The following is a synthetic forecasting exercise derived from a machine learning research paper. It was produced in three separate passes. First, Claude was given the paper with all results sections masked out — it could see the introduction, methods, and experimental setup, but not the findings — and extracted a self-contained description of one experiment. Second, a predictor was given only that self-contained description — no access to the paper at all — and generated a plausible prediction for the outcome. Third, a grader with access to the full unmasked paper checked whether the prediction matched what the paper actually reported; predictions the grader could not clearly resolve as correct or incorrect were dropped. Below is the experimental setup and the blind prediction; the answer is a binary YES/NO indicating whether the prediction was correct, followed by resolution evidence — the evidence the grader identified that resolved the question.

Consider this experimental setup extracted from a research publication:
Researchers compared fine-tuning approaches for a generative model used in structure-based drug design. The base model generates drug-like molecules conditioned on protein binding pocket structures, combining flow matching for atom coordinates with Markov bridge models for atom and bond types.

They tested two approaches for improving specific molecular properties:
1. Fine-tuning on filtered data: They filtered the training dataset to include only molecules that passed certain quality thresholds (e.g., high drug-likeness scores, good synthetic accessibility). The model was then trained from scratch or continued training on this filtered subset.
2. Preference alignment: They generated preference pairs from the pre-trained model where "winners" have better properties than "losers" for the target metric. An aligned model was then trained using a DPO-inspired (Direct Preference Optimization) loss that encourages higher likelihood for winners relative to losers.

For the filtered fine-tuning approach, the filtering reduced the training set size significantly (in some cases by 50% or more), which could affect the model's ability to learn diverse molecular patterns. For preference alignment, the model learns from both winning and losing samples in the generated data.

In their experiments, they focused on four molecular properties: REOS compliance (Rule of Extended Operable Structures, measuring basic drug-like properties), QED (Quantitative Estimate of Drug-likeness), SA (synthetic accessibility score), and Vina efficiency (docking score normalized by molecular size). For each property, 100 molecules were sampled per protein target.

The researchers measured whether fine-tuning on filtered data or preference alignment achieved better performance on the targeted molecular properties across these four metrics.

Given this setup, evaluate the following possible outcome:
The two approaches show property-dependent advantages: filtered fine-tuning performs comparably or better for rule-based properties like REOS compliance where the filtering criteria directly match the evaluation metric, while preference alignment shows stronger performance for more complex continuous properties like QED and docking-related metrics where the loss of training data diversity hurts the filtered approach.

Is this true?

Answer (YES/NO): NO